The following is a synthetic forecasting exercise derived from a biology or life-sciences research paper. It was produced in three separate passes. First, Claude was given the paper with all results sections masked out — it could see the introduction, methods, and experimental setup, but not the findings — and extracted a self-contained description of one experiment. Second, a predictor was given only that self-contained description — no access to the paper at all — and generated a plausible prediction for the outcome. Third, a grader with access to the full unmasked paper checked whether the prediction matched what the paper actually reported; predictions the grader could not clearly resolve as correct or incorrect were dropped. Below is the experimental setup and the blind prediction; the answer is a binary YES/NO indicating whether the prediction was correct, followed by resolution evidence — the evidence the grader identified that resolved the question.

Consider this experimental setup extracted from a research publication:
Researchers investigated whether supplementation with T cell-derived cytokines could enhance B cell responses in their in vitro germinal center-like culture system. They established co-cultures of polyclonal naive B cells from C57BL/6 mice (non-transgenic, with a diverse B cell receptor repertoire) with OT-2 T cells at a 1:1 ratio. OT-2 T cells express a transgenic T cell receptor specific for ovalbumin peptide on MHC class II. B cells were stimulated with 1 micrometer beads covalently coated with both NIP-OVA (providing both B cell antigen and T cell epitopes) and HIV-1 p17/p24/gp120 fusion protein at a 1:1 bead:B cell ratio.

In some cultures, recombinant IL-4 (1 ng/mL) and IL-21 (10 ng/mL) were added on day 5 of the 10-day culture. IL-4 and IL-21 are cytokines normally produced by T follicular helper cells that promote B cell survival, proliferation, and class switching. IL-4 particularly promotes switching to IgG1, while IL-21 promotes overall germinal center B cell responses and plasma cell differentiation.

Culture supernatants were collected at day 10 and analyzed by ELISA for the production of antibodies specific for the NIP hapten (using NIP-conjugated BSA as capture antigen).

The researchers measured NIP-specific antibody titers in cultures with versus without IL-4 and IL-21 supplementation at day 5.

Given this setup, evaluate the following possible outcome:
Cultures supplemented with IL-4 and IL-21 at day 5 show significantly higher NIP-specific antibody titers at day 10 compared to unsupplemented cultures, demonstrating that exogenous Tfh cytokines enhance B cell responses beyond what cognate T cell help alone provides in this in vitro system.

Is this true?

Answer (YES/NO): YES